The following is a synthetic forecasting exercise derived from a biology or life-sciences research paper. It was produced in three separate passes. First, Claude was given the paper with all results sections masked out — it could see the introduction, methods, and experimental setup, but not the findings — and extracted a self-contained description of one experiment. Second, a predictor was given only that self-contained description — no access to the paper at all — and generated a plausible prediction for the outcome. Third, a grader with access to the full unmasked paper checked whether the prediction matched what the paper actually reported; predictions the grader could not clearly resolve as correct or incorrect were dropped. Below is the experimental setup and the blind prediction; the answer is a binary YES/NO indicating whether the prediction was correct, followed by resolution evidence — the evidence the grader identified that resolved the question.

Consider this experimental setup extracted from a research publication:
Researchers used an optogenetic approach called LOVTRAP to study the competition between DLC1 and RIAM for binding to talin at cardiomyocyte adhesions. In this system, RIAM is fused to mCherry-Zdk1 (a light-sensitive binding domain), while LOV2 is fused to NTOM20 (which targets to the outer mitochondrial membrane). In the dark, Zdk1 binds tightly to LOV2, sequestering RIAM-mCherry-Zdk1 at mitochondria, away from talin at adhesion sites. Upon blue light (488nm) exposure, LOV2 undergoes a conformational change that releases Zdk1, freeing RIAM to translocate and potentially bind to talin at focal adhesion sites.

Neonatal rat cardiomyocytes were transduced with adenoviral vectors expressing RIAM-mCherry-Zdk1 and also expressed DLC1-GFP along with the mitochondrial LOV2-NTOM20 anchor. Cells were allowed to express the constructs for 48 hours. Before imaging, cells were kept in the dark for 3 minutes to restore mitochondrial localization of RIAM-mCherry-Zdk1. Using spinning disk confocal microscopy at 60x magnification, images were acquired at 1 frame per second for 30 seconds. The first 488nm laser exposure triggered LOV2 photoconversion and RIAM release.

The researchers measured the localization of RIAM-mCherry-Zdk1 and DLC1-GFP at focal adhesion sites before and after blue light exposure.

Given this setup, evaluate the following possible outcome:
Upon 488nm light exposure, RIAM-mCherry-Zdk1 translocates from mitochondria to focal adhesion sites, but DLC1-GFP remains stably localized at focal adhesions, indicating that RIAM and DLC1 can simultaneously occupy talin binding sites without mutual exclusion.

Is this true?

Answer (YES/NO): NO